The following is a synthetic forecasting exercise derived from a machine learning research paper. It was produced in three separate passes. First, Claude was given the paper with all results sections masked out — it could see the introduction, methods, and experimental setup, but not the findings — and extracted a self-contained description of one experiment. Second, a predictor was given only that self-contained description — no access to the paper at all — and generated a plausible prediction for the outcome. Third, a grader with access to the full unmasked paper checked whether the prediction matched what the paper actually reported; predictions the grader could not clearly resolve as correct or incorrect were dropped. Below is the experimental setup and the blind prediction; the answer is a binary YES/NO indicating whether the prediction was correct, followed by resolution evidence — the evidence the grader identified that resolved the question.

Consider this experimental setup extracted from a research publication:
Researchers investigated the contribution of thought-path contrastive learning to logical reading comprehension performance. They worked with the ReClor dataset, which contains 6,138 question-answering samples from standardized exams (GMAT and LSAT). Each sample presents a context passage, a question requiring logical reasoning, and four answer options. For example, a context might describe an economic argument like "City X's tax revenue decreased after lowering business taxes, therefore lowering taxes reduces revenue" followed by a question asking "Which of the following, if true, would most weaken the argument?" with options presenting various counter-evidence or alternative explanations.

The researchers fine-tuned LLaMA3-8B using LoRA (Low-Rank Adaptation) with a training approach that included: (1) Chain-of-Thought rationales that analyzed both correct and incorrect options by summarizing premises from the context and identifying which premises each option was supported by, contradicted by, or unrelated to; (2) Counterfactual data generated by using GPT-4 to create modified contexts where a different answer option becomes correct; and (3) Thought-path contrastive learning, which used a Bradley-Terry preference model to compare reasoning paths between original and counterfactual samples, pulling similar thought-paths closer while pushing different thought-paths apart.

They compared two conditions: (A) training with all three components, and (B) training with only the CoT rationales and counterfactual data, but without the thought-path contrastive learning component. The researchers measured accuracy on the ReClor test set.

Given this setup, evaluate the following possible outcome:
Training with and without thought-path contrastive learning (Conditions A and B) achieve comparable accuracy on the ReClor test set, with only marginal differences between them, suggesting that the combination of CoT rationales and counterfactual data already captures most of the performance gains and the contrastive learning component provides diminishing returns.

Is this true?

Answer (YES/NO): NO